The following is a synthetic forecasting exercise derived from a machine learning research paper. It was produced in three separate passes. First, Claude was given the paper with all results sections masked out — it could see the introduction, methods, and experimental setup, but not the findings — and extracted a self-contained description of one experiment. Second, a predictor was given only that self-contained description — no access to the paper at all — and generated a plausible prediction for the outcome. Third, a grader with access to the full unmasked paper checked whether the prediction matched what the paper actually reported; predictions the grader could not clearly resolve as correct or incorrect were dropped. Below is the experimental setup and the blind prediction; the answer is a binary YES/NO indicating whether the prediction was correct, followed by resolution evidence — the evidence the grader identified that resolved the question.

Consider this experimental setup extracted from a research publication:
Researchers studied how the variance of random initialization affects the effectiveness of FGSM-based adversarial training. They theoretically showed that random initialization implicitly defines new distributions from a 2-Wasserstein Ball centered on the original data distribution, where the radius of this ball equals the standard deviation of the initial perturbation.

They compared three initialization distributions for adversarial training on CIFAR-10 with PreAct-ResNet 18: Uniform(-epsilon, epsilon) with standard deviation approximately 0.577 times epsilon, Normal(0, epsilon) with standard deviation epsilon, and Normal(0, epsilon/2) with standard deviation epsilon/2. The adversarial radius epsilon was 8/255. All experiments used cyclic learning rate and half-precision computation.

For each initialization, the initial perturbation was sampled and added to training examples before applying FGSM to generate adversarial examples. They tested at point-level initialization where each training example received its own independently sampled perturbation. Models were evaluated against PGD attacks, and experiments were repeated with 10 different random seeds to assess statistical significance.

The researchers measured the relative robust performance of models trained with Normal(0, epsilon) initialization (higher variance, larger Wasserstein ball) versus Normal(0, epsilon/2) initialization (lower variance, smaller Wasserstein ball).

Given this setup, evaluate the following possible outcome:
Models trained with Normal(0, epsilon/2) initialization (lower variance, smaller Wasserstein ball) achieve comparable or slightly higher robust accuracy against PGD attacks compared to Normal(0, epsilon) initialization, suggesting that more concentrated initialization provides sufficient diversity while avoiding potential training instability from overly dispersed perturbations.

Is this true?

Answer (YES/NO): YES